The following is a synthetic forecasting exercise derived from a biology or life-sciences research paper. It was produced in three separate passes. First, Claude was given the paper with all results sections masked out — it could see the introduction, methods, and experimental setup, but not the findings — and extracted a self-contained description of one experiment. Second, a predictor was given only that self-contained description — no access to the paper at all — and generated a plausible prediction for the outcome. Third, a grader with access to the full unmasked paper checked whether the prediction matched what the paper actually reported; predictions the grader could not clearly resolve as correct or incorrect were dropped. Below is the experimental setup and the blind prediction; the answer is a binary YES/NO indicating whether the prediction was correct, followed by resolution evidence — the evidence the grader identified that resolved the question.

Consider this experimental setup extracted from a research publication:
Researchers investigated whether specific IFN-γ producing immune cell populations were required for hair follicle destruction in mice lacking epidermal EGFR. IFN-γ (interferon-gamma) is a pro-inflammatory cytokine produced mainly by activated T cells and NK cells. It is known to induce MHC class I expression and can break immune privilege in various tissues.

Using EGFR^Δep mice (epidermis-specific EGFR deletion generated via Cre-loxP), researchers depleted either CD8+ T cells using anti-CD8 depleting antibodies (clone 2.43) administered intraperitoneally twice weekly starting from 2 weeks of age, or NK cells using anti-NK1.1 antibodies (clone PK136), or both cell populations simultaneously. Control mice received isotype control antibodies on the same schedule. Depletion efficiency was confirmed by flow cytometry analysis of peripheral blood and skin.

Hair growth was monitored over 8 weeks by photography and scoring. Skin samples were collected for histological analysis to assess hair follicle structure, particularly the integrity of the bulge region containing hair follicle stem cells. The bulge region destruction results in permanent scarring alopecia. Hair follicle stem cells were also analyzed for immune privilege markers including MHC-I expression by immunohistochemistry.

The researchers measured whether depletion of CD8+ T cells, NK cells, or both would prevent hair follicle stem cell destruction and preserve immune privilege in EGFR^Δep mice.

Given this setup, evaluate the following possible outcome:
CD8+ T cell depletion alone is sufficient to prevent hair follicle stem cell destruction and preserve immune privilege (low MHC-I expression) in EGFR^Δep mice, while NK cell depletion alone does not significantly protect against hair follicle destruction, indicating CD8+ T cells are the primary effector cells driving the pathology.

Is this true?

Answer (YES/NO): NO